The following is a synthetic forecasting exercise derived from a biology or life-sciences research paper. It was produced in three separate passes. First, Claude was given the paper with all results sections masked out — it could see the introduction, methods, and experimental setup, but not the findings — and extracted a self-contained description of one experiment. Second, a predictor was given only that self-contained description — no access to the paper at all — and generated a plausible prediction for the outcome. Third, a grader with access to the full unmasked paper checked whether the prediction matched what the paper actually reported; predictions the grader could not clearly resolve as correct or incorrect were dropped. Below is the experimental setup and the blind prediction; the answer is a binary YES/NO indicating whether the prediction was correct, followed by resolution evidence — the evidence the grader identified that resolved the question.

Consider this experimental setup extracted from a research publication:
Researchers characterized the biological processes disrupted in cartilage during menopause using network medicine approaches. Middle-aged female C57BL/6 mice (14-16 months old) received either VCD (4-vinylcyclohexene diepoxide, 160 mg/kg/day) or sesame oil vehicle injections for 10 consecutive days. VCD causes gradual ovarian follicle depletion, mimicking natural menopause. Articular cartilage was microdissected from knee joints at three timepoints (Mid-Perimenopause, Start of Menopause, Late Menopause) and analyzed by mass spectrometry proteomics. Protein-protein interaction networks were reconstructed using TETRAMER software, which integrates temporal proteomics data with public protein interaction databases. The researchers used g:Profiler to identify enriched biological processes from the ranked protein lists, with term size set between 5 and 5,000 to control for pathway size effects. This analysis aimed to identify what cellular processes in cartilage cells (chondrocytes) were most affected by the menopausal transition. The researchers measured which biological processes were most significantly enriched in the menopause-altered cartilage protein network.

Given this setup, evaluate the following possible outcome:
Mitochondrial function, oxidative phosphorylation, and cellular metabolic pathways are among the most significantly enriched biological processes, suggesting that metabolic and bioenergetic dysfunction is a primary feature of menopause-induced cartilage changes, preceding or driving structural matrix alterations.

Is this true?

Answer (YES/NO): NO